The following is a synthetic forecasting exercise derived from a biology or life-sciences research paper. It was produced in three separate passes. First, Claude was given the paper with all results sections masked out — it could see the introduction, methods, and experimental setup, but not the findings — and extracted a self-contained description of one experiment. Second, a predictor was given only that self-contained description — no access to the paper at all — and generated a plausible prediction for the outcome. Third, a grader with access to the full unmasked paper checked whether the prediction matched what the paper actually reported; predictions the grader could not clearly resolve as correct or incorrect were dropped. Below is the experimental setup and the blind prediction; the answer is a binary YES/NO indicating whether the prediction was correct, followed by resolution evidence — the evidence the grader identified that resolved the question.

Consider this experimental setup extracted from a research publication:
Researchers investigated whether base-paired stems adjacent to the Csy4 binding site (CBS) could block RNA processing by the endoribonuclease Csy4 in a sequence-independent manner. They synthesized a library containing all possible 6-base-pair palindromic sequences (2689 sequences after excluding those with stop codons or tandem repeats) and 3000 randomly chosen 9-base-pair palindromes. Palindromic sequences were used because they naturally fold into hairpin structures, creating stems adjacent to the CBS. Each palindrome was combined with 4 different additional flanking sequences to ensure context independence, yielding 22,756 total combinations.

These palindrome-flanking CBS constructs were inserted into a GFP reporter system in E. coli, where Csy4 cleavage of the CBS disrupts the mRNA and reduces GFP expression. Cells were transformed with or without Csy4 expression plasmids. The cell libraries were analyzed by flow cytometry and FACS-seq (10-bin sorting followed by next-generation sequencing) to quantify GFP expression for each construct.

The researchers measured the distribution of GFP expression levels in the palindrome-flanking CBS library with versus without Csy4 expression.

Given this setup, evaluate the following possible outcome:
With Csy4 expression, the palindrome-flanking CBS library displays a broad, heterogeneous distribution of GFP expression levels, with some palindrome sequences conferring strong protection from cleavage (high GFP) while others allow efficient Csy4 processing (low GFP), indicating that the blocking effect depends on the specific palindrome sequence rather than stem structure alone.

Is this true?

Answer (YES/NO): NO